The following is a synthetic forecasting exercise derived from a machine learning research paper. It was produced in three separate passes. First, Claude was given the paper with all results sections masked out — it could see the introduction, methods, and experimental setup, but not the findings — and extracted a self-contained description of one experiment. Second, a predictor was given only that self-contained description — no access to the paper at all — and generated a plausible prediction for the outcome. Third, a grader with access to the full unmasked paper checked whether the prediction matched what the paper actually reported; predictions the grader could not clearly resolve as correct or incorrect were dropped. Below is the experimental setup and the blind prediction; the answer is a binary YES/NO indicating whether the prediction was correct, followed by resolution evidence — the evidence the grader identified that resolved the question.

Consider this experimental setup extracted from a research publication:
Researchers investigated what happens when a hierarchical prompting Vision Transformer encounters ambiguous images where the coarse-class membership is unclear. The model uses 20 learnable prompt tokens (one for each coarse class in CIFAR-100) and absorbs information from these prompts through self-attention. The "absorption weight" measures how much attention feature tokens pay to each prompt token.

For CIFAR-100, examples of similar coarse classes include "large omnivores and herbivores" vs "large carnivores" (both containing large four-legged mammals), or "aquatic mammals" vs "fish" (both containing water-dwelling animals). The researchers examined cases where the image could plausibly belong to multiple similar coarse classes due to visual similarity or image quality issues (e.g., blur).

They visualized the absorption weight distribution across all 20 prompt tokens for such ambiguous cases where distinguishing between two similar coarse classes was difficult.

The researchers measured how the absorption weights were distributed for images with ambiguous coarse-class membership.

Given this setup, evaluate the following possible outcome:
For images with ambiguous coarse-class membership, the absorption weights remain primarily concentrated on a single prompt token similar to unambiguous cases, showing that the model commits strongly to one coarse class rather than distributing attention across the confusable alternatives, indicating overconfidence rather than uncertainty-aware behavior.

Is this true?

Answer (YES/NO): NO